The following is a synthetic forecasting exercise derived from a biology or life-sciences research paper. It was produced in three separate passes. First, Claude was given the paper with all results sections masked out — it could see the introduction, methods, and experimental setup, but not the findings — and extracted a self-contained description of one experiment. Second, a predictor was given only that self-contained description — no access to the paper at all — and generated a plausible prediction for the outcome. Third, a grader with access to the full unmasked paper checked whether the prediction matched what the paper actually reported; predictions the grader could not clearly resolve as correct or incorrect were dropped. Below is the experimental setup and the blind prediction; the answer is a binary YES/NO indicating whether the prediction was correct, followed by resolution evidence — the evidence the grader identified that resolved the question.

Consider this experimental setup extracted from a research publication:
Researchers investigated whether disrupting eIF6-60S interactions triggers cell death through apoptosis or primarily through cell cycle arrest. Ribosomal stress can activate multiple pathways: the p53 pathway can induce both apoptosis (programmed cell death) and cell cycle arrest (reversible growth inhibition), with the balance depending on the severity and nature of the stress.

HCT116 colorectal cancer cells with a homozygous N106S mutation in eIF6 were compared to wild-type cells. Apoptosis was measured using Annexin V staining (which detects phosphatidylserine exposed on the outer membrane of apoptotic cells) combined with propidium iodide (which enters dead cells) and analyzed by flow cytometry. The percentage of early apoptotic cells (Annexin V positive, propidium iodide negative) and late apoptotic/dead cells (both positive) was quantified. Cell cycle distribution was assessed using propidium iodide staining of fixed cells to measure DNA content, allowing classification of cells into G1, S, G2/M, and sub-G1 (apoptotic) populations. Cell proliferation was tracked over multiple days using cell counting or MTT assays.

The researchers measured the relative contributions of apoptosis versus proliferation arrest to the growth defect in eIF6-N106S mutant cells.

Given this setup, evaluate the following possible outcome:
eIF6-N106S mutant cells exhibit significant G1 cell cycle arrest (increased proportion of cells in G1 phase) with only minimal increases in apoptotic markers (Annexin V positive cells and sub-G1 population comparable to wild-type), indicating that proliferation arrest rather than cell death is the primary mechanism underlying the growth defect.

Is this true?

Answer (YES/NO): NO